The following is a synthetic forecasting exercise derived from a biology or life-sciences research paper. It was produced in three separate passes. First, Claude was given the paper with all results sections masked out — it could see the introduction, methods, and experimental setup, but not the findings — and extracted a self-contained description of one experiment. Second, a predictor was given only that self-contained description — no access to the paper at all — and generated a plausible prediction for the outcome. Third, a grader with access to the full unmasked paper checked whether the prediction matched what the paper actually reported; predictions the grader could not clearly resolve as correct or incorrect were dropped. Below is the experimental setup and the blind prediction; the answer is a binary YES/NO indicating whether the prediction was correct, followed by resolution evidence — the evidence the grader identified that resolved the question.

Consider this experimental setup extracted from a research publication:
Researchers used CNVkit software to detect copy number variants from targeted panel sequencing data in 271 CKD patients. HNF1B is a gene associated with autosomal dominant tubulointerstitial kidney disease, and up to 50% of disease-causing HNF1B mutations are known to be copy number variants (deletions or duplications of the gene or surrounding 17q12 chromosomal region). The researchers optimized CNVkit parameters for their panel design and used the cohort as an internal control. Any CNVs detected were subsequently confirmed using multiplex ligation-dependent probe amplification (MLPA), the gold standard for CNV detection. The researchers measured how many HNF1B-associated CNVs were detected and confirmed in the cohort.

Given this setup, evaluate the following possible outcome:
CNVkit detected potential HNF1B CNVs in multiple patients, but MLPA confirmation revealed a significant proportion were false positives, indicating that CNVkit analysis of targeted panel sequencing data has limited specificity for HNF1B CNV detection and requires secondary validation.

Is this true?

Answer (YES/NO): NO